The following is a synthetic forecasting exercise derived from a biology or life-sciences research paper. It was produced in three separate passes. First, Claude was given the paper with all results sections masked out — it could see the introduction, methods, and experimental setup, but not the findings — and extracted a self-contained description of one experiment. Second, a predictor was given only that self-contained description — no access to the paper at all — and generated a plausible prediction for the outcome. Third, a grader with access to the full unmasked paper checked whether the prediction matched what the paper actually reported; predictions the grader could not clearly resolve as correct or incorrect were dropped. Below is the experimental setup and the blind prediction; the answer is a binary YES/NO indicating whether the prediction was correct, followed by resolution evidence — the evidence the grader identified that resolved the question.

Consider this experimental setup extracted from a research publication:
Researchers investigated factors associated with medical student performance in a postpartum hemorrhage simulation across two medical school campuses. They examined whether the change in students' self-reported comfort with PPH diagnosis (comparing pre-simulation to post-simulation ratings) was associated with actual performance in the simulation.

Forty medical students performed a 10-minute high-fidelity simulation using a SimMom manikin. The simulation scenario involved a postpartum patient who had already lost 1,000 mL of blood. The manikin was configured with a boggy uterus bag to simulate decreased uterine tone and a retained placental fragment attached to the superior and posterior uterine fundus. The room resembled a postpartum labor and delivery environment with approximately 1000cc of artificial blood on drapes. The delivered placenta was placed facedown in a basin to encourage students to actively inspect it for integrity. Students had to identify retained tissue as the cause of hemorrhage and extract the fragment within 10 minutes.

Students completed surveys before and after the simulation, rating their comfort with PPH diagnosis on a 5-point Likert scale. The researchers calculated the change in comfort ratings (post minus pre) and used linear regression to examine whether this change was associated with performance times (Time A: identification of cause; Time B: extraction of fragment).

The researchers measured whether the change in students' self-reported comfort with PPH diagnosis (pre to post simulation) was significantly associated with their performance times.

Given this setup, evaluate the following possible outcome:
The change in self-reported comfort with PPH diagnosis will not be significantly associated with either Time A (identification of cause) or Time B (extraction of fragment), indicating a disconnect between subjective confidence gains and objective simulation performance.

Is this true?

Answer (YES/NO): NO